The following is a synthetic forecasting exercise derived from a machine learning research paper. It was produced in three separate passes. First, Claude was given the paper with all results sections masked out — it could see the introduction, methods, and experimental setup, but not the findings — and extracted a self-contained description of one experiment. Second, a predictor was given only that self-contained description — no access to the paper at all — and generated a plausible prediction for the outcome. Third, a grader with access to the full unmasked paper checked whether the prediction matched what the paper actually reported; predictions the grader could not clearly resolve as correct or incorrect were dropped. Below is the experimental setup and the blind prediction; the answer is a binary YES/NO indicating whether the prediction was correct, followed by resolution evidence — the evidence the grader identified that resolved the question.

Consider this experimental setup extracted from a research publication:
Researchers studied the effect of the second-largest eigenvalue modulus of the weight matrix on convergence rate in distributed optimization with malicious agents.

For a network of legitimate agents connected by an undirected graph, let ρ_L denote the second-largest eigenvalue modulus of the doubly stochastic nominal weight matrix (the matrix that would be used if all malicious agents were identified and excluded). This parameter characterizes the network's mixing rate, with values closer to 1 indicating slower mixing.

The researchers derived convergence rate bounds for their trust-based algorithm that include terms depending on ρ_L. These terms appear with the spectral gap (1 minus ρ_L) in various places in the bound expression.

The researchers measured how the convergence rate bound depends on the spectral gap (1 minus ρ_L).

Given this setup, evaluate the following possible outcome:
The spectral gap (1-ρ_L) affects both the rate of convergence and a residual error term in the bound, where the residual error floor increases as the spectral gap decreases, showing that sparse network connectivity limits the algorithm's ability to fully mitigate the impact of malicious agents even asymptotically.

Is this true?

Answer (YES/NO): NO